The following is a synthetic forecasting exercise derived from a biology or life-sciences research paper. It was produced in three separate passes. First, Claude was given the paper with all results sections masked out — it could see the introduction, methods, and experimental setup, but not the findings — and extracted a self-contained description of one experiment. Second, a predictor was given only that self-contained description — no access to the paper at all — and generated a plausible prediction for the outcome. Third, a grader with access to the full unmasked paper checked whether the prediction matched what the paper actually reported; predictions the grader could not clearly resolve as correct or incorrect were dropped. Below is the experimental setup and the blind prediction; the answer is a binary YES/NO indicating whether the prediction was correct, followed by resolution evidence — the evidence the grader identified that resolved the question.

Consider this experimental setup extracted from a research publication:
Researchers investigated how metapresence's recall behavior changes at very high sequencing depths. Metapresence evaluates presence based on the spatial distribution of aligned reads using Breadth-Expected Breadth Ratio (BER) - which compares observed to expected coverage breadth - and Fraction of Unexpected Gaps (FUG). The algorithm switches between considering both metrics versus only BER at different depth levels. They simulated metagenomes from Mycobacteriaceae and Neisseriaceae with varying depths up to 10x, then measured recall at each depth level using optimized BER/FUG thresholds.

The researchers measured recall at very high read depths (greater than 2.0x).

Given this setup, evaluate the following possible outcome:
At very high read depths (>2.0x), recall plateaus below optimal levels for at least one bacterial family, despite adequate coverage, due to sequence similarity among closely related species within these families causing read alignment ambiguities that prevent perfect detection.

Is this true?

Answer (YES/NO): NO